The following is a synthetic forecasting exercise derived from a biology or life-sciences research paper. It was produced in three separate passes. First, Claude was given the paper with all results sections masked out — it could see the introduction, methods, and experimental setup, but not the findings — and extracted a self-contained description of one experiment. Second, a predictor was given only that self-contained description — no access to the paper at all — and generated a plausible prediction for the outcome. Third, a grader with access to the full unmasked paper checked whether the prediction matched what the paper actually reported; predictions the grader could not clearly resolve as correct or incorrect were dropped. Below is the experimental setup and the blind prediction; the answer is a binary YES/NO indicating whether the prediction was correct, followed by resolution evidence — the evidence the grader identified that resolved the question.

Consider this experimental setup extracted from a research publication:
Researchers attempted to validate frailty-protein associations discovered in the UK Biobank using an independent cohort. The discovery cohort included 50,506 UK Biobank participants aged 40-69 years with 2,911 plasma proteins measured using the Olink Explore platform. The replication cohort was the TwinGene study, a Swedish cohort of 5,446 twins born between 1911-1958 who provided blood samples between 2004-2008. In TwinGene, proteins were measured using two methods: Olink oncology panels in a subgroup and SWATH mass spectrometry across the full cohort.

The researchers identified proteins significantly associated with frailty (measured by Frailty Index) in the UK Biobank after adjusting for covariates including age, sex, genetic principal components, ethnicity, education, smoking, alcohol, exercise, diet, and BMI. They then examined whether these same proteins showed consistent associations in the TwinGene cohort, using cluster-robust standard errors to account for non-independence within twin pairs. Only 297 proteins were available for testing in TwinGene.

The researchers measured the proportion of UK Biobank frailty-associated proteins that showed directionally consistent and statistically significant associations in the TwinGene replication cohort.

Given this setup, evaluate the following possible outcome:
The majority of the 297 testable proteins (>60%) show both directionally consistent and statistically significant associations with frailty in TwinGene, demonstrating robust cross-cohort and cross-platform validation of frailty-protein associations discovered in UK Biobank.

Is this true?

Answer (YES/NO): NO